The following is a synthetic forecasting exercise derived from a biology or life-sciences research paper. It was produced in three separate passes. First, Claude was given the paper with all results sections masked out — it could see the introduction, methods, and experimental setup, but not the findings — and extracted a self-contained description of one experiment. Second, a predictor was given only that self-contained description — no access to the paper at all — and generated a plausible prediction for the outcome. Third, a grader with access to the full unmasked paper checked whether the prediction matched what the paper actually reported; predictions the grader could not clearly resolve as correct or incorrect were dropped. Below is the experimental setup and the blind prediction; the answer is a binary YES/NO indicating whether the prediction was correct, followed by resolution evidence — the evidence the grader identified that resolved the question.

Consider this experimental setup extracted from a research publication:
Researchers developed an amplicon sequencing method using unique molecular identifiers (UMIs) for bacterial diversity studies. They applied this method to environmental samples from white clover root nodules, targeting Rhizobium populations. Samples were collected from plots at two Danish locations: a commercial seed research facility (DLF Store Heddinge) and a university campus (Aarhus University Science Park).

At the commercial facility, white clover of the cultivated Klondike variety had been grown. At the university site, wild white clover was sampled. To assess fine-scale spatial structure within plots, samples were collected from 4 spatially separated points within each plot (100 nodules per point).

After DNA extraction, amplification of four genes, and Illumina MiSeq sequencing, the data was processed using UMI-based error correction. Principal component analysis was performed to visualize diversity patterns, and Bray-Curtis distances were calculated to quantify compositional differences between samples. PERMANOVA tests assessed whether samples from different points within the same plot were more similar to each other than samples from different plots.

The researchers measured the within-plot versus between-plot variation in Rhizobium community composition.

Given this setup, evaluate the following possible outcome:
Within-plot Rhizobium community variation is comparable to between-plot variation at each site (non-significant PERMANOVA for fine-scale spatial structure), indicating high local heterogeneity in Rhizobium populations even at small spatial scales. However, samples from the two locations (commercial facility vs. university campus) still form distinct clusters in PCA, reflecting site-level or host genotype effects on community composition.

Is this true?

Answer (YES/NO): YES